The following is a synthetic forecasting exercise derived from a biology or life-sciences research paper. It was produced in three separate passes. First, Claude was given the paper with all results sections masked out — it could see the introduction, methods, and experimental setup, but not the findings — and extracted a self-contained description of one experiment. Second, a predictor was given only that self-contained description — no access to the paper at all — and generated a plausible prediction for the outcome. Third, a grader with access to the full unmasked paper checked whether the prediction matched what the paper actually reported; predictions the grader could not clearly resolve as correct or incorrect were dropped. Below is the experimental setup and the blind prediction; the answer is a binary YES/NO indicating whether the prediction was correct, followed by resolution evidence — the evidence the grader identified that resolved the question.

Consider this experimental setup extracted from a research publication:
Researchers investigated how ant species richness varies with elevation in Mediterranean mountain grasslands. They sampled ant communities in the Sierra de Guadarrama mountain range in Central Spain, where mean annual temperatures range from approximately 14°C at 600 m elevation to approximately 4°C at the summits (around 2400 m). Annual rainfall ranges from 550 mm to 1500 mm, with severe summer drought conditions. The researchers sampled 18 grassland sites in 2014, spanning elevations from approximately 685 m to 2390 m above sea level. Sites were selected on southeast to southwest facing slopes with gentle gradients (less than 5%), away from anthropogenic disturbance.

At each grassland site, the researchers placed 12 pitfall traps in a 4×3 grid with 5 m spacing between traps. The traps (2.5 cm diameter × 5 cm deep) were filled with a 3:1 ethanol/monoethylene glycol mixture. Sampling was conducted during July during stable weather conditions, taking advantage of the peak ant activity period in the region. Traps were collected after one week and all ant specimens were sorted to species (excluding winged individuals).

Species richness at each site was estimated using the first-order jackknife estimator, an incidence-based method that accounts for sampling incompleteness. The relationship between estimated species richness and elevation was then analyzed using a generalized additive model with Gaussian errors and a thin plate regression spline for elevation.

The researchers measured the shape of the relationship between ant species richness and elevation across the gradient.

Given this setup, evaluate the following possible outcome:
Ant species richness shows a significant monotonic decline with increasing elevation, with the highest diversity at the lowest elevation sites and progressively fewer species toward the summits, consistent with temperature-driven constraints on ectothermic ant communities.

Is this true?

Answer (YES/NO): NO